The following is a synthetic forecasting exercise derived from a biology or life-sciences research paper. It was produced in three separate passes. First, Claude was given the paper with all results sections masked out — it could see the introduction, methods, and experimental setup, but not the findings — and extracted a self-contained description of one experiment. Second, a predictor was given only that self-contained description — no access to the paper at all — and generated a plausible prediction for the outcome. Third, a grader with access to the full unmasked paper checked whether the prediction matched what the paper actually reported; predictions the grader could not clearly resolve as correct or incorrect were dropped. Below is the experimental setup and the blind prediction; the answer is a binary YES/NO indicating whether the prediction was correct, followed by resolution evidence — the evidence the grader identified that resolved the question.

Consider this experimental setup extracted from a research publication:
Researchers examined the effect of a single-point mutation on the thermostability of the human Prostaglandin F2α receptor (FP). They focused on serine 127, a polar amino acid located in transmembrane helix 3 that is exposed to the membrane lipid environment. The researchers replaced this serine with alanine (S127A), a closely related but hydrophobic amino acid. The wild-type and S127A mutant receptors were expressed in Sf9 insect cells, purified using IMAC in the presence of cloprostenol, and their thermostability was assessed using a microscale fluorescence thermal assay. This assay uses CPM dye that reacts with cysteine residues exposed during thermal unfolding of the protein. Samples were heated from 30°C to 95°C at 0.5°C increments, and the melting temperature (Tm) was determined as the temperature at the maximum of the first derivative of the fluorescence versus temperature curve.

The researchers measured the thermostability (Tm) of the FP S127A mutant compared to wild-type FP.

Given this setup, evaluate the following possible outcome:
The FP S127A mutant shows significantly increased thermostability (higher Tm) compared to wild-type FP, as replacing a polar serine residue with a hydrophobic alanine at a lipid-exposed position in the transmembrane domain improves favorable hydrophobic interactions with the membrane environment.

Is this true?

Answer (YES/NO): NO